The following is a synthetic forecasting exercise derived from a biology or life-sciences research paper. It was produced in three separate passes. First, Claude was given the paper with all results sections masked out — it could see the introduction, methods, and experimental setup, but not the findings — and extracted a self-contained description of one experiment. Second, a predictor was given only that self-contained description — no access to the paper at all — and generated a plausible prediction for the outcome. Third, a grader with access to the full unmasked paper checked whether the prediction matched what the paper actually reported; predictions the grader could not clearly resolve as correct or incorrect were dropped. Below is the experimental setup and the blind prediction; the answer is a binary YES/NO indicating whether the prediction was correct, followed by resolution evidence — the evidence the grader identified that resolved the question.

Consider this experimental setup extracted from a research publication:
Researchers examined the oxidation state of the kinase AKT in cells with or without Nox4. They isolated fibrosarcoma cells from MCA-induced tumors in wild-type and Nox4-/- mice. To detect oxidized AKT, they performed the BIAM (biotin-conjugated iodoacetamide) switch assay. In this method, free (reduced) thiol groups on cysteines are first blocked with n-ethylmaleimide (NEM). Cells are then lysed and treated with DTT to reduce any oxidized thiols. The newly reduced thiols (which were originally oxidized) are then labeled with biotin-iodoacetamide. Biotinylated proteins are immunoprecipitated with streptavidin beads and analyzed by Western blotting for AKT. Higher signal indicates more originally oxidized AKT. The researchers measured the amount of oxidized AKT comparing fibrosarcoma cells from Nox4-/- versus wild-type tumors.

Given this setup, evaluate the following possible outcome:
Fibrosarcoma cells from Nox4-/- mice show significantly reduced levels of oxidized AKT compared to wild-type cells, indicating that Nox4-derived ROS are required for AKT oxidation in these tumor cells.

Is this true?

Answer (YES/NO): YES